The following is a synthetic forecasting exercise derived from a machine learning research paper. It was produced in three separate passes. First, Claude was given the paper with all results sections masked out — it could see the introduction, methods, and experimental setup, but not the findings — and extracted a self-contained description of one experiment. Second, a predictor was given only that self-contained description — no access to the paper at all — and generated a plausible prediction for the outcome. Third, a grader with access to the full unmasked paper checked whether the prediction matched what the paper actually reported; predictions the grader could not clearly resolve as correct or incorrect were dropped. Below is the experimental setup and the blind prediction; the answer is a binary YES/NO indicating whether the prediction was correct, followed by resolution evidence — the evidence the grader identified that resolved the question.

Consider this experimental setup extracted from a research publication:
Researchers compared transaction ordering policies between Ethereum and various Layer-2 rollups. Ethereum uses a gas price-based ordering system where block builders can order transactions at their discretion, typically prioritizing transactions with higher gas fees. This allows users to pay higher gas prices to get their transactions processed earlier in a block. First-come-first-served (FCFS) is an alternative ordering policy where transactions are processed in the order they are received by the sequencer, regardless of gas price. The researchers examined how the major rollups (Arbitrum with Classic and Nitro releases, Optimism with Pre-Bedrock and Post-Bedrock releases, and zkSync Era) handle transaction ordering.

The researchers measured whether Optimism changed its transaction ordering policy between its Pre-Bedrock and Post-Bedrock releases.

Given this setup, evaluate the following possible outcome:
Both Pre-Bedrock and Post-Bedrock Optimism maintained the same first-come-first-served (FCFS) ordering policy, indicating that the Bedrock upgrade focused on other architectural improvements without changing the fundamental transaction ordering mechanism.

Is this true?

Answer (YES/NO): NO